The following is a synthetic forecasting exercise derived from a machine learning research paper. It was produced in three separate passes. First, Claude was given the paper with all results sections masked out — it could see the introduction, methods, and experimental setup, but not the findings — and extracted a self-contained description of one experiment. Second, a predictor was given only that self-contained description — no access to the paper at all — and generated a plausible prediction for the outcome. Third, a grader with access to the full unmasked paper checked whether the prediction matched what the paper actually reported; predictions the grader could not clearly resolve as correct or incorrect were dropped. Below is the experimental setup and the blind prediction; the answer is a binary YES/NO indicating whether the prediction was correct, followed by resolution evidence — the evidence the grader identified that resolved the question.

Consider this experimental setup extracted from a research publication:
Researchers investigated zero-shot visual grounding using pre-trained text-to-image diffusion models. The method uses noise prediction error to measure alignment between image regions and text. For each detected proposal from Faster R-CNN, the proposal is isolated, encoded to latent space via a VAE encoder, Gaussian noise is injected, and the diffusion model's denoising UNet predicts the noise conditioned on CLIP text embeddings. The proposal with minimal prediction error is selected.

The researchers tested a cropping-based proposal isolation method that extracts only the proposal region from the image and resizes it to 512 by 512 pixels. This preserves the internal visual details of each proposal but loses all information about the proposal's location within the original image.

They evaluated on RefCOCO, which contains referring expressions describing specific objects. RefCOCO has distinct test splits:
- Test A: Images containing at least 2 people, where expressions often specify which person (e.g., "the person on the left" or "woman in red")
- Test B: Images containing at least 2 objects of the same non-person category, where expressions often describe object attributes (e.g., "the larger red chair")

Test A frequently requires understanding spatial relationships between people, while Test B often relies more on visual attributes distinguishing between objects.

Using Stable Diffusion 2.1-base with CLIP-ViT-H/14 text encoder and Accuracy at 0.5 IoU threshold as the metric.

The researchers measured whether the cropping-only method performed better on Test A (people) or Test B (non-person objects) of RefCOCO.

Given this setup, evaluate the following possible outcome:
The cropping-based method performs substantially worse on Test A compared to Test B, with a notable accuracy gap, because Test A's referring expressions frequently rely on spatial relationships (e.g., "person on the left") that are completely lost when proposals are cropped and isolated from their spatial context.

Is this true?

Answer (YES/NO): YES